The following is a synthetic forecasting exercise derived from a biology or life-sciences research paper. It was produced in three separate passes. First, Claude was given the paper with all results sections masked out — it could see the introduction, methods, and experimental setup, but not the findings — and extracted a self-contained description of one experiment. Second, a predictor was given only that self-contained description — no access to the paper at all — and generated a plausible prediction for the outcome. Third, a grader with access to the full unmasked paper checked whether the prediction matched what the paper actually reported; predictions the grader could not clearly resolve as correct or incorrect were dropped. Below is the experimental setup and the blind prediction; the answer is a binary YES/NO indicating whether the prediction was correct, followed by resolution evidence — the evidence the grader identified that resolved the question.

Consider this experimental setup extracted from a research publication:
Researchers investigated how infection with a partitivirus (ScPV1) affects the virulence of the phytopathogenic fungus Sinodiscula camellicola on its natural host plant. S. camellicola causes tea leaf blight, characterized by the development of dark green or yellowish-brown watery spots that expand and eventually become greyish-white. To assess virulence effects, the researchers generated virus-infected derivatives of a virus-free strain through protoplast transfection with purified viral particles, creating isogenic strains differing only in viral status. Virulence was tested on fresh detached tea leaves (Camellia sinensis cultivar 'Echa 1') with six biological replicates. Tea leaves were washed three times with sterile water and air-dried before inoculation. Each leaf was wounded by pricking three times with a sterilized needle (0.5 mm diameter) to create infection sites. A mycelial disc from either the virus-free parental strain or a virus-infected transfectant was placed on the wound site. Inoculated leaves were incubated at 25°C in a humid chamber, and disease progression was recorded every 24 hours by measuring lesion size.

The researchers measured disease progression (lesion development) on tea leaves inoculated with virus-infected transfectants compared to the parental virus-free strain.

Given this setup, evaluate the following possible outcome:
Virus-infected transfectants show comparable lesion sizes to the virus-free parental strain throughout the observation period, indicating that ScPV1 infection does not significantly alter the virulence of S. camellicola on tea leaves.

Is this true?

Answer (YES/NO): NO